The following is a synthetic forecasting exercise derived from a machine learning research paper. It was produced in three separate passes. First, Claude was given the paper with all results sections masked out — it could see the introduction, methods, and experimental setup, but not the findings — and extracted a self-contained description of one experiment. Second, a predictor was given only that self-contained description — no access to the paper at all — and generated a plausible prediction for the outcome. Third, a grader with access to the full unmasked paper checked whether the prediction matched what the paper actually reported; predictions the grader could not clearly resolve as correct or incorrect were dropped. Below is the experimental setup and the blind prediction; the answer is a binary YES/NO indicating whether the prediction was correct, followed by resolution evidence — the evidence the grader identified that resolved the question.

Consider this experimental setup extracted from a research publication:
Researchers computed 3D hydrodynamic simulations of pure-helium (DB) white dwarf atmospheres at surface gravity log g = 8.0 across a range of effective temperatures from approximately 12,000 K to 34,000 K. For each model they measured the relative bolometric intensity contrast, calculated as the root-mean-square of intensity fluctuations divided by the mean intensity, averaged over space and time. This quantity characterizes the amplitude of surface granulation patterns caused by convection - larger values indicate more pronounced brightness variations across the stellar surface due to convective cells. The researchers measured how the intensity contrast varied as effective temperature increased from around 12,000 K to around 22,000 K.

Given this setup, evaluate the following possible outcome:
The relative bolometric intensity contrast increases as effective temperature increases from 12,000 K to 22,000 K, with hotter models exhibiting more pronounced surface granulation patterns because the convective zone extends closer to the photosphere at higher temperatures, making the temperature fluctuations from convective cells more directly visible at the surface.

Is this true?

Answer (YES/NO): YES